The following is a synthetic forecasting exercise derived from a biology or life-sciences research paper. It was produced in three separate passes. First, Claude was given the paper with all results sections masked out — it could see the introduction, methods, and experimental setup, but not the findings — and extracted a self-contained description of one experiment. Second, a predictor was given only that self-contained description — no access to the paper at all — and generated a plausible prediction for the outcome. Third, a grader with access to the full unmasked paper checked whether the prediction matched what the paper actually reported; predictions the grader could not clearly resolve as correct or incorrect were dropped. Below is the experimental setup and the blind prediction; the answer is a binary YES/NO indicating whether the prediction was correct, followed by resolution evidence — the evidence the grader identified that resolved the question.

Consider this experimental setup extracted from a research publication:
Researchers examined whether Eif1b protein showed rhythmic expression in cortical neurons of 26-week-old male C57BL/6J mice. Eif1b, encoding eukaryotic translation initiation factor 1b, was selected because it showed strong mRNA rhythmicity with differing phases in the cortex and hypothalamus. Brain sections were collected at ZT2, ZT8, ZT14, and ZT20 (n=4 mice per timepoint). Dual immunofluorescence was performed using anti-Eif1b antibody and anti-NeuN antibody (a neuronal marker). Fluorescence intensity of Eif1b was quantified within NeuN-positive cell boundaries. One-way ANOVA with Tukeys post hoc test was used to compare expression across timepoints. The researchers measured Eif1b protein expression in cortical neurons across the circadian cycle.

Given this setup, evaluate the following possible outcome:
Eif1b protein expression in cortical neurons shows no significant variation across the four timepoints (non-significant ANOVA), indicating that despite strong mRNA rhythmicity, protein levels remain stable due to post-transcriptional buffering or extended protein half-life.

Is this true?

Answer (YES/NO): NO